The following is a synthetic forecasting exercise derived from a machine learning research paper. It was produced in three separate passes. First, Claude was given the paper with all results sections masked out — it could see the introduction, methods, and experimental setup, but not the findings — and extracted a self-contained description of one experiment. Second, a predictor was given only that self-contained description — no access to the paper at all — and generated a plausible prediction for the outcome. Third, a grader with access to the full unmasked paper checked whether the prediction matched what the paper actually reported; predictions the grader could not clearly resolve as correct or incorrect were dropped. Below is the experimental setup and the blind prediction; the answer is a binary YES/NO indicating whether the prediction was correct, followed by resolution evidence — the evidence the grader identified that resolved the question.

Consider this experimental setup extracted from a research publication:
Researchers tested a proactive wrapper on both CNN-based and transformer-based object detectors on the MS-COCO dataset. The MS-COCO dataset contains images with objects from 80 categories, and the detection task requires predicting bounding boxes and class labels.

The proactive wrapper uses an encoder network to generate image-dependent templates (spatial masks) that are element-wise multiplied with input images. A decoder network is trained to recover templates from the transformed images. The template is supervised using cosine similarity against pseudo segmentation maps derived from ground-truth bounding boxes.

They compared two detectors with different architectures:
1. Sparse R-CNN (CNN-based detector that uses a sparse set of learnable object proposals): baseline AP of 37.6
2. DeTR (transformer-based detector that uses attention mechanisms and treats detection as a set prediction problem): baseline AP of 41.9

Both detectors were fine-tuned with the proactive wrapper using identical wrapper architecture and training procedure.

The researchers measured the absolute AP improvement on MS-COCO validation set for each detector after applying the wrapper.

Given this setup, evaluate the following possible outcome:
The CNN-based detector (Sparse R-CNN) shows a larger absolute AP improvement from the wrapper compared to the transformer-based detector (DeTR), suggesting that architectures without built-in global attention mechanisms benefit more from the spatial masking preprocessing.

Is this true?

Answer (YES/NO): YES